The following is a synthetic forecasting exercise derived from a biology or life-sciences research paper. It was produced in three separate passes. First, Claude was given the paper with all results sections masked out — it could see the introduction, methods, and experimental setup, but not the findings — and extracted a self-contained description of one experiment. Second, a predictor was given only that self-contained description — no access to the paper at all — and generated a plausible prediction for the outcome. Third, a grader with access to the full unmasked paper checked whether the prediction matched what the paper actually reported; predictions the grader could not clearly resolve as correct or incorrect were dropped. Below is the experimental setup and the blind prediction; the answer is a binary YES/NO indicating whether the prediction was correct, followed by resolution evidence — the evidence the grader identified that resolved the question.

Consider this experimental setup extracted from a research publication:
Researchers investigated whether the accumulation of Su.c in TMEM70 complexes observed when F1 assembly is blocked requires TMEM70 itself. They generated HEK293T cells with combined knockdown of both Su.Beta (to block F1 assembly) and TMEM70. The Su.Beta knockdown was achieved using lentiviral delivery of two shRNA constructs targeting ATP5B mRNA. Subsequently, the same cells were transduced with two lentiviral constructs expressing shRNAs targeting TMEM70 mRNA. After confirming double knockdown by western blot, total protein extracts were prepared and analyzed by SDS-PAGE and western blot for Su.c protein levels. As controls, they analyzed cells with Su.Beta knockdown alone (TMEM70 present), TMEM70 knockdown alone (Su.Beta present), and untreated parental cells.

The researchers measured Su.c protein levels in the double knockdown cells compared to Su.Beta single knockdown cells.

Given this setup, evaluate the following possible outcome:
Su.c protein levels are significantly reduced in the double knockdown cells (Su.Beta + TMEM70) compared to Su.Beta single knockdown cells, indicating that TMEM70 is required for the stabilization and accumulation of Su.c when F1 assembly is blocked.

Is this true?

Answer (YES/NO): YES